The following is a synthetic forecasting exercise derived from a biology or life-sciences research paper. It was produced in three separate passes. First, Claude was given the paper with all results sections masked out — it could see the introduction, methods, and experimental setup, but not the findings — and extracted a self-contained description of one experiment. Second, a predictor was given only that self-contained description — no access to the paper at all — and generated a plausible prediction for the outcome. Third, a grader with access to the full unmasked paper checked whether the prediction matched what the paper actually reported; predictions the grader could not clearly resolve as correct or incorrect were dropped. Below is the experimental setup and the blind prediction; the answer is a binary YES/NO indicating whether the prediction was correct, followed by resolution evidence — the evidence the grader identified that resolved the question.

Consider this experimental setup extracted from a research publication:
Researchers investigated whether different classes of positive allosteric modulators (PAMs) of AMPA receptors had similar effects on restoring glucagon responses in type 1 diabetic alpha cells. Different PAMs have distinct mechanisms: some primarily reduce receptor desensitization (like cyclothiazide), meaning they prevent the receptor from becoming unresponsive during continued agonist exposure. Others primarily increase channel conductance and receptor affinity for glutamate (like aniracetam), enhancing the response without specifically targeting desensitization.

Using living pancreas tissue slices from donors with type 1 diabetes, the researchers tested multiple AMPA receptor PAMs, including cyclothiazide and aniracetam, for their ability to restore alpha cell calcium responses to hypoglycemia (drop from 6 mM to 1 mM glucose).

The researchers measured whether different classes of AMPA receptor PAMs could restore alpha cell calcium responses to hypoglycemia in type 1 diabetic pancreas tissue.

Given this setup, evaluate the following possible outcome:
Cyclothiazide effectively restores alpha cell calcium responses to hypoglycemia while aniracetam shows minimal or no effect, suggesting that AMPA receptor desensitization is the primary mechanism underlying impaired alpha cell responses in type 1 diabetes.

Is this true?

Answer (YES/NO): NO